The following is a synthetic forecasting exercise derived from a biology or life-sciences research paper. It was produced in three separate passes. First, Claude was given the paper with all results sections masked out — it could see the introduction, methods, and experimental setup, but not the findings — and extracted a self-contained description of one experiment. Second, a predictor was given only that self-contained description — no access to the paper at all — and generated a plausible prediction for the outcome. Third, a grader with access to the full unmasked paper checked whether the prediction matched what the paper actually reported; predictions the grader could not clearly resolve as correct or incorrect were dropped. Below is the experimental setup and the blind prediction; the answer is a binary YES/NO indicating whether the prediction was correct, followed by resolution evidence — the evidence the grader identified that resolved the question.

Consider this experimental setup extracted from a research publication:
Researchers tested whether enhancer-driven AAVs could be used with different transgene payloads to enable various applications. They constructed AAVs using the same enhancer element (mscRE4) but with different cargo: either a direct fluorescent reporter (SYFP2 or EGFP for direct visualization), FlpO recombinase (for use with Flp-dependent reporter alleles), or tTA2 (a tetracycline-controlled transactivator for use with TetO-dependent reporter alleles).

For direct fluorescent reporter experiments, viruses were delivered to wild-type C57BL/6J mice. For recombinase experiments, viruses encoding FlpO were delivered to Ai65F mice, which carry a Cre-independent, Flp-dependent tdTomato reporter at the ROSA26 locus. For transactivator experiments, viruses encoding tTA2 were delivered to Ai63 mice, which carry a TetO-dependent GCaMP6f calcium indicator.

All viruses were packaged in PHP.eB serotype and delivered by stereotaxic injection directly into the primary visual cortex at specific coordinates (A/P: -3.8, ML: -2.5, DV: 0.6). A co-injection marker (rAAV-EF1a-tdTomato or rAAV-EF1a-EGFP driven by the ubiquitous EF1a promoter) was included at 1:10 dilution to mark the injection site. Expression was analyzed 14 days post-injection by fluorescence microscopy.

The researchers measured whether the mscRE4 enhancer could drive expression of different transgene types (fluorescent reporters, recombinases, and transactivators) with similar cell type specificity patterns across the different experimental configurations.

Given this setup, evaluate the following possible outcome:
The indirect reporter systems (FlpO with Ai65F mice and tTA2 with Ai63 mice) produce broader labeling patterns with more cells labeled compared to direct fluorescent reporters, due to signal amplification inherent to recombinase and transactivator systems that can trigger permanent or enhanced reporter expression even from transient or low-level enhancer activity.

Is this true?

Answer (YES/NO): NO